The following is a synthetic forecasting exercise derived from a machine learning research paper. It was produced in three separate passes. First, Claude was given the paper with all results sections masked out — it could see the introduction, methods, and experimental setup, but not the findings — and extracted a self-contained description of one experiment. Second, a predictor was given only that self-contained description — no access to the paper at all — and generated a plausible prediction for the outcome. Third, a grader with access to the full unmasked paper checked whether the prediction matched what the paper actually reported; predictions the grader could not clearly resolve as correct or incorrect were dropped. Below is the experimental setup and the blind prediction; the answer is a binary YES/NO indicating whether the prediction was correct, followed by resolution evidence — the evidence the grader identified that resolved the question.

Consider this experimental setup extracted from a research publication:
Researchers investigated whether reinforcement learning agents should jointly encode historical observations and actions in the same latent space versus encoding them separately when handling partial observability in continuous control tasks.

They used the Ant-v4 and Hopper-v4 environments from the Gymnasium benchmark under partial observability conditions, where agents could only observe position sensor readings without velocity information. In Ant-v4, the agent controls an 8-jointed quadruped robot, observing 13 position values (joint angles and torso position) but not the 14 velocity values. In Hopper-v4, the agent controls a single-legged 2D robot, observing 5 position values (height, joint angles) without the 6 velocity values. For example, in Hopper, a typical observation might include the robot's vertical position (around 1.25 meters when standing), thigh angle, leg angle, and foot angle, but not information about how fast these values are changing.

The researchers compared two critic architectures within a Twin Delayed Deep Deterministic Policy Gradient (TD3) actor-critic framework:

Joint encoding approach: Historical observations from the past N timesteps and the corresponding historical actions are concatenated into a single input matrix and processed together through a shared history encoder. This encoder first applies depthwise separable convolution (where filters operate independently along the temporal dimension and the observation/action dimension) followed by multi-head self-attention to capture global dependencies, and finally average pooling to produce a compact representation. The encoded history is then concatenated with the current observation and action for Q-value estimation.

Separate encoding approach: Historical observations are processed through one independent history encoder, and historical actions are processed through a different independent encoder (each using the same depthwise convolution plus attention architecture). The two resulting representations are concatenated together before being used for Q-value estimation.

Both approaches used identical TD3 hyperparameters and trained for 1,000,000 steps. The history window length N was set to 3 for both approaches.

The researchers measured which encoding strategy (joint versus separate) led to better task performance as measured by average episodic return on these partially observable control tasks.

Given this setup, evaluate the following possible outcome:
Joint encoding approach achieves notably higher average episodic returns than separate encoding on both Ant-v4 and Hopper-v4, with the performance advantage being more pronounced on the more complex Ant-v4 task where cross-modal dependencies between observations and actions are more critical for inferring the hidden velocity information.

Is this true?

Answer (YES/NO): NO